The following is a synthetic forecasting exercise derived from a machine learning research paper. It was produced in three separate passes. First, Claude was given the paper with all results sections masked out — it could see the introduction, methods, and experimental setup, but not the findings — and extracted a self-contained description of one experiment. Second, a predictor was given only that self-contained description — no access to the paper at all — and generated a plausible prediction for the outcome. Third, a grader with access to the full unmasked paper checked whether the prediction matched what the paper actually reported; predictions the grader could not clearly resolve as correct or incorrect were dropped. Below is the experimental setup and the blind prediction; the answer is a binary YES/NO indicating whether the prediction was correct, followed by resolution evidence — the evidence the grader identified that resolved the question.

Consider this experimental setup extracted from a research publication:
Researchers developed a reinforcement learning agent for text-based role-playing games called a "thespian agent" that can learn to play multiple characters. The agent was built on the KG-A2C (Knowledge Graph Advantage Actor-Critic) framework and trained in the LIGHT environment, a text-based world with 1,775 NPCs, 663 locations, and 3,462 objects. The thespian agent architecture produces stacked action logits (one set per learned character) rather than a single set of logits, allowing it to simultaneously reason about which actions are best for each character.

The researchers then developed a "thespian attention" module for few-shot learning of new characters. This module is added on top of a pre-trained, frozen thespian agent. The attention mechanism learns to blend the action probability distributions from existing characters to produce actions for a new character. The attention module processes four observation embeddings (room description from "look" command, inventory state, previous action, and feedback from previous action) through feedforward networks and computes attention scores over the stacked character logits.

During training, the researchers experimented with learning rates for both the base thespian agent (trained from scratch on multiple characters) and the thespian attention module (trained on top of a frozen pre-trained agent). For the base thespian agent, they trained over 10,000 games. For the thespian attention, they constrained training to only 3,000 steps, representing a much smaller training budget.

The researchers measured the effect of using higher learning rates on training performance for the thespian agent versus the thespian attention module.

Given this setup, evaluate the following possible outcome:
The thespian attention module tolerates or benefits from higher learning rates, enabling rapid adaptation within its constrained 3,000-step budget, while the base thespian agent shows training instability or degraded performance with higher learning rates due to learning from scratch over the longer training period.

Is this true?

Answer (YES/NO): YES